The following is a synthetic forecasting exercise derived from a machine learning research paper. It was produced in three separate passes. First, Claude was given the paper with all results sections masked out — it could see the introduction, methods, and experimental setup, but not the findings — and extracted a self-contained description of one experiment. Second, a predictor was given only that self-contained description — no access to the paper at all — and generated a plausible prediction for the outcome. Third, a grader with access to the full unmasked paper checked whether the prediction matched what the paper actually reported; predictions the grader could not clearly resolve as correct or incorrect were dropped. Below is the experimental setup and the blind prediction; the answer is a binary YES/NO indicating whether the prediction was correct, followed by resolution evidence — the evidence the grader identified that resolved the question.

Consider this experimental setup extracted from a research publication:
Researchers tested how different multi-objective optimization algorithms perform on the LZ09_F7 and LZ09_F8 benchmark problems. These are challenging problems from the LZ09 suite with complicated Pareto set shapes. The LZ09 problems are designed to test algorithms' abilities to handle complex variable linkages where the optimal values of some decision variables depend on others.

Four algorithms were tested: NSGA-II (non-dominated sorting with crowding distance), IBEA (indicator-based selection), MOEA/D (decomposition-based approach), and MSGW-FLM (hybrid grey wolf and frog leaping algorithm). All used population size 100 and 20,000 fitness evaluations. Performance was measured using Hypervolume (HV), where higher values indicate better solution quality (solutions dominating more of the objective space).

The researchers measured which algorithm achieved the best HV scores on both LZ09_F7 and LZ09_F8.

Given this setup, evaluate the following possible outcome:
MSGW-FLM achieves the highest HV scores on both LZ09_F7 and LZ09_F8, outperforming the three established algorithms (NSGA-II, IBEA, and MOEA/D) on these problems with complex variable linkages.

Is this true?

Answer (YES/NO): NO